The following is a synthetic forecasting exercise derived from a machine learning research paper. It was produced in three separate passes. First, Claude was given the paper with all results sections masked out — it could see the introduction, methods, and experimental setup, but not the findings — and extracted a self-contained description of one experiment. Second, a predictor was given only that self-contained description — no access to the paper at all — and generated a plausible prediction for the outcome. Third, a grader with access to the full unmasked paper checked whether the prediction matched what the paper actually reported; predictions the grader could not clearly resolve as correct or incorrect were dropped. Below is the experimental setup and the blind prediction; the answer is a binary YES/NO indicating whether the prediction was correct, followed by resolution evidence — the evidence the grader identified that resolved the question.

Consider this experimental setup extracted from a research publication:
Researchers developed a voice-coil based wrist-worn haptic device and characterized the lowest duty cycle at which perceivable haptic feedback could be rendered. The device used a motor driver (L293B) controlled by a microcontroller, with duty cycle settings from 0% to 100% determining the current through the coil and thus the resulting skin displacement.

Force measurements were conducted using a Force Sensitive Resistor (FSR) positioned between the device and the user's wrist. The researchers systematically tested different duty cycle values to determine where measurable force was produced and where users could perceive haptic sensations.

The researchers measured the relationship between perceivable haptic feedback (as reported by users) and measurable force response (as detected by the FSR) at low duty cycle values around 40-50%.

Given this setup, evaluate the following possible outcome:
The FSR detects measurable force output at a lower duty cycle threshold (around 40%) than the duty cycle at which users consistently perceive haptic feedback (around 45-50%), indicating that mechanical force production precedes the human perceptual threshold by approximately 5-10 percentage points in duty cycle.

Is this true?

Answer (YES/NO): NO